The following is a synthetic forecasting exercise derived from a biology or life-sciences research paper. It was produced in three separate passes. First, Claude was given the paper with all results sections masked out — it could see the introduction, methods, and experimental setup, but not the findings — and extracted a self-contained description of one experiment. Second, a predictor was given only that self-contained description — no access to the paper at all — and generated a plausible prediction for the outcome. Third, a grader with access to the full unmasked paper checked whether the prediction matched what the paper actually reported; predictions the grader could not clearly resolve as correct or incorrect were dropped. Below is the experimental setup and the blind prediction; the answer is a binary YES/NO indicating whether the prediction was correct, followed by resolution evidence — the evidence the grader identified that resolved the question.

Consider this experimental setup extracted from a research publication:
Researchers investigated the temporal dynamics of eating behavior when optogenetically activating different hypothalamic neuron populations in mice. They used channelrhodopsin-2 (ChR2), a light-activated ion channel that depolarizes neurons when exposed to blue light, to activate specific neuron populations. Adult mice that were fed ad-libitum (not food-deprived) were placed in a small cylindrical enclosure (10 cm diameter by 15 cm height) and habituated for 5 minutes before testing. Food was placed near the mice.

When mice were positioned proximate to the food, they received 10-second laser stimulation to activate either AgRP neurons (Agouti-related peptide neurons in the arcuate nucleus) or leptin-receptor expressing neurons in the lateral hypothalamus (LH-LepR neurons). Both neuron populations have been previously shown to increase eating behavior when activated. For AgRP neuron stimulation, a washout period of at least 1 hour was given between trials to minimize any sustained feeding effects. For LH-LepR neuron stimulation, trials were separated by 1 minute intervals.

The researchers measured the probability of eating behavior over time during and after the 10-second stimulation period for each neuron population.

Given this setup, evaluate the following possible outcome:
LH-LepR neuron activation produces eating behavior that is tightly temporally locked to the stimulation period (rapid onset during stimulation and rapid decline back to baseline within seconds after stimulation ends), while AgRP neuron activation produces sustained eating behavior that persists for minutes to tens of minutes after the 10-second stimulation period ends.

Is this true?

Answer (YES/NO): YES